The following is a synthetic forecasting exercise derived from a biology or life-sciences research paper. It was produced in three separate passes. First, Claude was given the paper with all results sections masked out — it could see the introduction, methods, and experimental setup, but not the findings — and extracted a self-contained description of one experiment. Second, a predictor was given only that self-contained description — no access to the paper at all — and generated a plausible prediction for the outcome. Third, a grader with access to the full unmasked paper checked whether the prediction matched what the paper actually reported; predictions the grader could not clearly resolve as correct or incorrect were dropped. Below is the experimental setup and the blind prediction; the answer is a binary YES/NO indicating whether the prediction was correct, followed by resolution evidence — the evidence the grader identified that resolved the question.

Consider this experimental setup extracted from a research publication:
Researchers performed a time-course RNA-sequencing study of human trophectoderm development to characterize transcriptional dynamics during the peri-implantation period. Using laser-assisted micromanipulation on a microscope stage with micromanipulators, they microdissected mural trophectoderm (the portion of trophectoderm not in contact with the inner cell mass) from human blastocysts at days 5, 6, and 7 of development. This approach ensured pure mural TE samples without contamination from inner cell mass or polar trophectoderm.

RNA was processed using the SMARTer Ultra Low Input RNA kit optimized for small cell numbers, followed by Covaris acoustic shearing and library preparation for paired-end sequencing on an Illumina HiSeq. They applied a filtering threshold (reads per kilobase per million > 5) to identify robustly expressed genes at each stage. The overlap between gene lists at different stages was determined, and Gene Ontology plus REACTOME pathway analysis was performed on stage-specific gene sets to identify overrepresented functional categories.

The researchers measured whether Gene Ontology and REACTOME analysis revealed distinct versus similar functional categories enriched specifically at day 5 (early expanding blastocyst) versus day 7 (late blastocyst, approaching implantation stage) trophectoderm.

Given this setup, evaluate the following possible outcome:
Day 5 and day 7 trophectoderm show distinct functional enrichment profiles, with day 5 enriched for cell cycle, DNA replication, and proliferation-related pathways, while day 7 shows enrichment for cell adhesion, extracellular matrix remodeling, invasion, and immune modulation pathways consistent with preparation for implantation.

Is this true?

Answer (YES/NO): NO